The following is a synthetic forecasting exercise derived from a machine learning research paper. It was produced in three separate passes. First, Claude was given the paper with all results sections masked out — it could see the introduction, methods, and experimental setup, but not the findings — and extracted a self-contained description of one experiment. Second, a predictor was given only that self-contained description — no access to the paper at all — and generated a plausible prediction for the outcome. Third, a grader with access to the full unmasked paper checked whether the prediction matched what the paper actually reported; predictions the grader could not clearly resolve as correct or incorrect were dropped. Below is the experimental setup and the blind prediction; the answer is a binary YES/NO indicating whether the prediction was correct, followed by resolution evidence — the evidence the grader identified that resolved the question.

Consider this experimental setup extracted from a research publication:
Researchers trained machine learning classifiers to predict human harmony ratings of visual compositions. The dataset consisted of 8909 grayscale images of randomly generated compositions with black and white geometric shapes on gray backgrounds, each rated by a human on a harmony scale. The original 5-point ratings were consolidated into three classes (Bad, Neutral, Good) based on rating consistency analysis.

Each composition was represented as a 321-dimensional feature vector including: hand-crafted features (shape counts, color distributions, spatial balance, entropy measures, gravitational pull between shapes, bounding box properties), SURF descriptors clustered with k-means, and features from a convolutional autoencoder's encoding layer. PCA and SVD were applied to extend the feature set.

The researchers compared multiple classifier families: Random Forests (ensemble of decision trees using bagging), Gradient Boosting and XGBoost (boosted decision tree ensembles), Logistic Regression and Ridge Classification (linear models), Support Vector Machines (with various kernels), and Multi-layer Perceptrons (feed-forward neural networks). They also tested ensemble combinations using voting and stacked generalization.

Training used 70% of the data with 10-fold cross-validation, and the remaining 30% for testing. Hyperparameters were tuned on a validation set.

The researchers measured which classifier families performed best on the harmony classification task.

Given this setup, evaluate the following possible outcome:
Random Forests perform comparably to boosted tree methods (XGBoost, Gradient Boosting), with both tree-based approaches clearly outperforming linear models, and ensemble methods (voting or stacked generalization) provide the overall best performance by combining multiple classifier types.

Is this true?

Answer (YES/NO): NO